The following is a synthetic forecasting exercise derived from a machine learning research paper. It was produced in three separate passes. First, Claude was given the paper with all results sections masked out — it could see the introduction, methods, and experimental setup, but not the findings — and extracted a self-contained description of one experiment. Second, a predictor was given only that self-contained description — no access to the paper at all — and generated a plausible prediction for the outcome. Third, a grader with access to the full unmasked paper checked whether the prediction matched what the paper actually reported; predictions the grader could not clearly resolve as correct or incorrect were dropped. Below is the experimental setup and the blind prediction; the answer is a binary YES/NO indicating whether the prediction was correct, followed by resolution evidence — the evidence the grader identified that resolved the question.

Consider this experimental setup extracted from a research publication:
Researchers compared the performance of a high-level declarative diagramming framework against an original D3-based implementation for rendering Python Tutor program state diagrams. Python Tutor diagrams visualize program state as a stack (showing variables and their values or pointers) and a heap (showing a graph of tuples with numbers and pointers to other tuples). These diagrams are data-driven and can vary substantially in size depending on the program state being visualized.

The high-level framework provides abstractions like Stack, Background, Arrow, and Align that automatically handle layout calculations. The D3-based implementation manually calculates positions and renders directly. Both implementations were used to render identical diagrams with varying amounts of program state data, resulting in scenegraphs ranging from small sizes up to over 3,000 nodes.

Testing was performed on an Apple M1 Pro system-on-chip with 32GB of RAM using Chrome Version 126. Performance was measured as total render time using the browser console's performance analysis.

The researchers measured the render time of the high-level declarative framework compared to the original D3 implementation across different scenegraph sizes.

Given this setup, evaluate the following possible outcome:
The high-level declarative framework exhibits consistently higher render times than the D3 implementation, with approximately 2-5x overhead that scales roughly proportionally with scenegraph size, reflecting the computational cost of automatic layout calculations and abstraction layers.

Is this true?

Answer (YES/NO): YES